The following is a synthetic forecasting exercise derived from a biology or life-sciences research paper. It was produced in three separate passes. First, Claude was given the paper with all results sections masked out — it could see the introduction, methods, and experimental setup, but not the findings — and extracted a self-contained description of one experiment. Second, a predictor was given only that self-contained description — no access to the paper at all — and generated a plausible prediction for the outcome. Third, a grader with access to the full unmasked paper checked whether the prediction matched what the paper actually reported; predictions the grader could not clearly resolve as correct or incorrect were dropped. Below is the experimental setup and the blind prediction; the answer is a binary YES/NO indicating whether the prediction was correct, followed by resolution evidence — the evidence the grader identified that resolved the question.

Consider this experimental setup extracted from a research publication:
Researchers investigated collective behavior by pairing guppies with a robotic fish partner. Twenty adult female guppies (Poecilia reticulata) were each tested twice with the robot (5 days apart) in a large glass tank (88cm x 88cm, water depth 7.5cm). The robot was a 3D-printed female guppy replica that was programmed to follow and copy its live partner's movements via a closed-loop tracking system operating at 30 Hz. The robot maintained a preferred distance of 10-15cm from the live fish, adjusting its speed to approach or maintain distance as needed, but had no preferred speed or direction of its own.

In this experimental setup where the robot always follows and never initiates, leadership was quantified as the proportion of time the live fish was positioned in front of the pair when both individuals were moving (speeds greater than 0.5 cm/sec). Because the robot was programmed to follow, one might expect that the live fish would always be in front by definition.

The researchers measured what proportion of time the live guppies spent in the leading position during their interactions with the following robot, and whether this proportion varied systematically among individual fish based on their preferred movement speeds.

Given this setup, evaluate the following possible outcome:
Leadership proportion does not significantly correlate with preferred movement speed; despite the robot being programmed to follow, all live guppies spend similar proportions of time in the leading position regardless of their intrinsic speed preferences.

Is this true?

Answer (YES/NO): NO